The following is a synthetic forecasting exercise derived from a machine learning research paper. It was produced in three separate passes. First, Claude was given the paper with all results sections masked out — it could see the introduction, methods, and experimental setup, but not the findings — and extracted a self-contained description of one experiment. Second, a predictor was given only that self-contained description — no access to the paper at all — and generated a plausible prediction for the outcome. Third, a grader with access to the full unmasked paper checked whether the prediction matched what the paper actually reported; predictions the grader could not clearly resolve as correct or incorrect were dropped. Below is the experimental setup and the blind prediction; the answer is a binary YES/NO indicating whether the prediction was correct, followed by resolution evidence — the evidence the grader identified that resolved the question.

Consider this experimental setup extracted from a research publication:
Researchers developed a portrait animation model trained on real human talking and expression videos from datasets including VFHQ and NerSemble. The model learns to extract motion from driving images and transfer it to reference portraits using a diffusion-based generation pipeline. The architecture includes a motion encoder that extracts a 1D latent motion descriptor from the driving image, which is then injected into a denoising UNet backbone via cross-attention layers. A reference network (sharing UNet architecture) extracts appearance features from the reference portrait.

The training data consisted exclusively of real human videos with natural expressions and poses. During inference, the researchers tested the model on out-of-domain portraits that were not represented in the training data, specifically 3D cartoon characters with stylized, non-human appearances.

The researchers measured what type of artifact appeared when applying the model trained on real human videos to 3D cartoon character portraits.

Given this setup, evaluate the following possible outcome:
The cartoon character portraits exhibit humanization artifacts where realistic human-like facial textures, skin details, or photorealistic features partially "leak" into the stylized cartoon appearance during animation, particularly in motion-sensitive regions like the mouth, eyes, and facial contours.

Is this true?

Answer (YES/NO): NO